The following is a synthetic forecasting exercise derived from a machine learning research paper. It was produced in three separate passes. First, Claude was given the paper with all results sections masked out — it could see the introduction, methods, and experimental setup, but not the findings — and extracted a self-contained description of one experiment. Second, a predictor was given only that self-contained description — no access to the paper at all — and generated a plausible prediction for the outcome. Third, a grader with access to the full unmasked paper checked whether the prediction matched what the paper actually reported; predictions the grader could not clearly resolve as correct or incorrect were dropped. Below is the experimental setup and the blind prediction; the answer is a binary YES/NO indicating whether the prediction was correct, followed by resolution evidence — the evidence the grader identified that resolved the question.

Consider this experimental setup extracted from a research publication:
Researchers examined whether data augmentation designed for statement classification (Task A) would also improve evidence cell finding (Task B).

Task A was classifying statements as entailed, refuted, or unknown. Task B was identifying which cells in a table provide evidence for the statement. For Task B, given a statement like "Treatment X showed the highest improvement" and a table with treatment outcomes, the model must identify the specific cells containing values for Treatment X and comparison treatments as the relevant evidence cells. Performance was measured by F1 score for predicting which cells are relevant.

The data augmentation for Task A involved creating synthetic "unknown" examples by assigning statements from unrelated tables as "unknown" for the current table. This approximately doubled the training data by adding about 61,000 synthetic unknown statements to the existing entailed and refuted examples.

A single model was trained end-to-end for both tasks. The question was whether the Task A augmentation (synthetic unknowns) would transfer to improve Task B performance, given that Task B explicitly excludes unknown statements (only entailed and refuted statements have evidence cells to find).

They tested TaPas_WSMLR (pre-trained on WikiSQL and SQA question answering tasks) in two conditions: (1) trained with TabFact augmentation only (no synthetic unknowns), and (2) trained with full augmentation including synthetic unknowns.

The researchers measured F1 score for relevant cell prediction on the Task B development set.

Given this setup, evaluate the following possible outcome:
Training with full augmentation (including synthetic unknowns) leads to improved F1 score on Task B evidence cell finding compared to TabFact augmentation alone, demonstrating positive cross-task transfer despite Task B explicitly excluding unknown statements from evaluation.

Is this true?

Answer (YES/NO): YES